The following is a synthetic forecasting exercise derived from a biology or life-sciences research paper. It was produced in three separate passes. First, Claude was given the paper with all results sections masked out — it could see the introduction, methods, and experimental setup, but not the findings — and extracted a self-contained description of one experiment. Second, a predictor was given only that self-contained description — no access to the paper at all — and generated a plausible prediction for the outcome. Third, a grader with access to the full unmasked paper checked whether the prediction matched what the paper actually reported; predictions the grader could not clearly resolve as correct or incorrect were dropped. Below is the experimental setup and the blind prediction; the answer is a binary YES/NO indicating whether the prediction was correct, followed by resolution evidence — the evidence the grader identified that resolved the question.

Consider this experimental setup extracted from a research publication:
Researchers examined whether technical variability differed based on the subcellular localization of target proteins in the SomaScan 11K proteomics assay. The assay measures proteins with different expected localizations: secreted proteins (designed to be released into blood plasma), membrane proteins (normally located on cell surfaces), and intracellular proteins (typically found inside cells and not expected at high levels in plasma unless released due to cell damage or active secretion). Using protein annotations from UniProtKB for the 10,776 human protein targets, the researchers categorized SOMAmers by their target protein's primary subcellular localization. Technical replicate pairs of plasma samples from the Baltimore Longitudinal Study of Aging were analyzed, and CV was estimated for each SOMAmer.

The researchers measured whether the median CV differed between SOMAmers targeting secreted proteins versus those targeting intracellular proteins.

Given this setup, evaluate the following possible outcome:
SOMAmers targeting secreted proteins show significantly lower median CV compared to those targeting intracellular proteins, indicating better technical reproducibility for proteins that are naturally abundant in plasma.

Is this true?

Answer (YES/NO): NO